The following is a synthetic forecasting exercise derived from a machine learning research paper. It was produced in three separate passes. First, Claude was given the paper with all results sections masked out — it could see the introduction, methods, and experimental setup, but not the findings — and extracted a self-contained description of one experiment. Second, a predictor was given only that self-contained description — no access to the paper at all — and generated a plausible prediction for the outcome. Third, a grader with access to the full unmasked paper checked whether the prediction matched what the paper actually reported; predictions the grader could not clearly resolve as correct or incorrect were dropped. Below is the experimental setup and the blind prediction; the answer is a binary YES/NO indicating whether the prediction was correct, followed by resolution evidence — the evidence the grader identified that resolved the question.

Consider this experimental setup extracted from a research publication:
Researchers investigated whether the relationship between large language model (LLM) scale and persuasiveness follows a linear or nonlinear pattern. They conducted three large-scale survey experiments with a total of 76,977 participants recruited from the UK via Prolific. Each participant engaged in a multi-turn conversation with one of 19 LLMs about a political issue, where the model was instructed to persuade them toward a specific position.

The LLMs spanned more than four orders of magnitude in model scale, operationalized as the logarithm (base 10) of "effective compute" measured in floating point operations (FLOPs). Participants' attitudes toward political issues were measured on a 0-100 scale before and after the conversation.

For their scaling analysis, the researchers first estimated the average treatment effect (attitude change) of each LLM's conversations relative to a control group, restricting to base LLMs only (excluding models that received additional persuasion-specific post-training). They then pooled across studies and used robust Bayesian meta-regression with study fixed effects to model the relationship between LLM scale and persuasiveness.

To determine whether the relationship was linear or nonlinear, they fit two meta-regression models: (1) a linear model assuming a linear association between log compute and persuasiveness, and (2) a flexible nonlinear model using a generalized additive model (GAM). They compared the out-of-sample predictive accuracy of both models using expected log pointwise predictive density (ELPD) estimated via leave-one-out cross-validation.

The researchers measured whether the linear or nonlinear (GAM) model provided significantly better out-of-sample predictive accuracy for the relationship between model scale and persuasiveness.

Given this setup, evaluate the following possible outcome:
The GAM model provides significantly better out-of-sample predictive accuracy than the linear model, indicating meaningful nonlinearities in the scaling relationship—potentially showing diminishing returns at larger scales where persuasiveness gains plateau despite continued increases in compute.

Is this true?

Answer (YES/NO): NO